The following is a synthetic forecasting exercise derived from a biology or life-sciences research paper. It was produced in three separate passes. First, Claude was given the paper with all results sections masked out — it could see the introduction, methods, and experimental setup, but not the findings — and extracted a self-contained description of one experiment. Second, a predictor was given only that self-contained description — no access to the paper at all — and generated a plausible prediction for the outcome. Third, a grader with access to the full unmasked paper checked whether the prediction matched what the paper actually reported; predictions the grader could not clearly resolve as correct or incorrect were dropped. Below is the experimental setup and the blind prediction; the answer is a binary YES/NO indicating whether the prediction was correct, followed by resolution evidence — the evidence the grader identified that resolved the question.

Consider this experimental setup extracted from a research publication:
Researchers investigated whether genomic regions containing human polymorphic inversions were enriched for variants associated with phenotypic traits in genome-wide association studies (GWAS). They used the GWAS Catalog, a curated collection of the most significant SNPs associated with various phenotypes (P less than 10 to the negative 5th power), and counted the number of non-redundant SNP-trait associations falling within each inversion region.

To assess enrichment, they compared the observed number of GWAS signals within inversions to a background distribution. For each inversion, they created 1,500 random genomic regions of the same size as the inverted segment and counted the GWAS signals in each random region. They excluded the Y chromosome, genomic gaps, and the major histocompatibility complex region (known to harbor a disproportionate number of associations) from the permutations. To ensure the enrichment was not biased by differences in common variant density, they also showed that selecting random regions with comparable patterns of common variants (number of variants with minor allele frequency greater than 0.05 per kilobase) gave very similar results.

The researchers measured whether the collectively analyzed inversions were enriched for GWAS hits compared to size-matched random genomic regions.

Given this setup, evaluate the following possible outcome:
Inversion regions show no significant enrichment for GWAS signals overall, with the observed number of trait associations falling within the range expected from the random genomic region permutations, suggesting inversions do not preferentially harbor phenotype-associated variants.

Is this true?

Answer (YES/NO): NO